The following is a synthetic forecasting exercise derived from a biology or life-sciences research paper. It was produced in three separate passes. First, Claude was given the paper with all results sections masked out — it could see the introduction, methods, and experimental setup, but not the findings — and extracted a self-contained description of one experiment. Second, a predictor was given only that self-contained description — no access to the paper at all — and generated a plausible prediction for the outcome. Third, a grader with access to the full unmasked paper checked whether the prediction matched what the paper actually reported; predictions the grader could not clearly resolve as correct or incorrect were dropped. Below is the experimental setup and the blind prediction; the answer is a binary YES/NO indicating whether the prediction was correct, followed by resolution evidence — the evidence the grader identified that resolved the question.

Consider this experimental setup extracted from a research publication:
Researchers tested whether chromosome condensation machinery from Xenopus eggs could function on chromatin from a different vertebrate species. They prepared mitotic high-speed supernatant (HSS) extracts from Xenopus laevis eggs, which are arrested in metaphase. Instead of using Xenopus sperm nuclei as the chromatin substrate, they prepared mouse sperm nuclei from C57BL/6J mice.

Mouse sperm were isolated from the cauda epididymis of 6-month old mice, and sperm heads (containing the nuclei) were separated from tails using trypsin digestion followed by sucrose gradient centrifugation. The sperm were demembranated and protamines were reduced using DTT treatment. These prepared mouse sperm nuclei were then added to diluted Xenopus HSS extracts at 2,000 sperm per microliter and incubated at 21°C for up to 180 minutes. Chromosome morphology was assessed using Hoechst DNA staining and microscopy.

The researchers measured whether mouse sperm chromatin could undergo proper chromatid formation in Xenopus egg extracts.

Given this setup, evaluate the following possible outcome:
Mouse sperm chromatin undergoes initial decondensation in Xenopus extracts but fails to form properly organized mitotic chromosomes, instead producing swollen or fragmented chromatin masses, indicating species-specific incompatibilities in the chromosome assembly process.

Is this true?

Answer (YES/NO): NO